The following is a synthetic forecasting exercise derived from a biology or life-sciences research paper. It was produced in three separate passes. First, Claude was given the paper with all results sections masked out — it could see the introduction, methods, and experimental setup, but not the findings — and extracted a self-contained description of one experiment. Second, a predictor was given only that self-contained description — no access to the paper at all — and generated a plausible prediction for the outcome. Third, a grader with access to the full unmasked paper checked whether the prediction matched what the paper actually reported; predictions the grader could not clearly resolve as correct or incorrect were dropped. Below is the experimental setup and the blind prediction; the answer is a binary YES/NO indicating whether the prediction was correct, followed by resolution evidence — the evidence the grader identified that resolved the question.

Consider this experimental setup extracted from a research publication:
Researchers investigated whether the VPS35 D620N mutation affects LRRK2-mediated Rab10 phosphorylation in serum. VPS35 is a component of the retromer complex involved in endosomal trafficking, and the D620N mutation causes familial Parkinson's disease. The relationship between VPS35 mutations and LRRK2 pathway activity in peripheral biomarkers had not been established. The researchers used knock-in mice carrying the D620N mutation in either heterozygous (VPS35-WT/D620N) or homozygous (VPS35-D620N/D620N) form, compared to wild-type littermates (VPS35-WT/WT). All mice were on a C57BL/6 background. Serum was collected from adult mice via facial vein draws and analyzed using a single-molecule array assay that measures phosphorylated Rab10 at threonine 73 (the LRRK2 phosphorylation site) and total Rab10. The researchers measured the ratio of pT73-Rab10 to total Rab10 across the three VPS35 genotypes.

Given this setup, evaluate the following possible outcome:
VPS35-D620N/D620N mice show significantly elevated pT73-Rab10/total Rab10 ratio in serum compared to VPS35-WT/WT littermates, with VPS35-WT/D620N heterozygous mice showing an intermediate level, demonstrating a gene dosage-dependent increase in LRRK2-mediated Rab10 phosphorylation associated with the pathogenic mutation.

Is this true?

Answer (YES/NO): NO